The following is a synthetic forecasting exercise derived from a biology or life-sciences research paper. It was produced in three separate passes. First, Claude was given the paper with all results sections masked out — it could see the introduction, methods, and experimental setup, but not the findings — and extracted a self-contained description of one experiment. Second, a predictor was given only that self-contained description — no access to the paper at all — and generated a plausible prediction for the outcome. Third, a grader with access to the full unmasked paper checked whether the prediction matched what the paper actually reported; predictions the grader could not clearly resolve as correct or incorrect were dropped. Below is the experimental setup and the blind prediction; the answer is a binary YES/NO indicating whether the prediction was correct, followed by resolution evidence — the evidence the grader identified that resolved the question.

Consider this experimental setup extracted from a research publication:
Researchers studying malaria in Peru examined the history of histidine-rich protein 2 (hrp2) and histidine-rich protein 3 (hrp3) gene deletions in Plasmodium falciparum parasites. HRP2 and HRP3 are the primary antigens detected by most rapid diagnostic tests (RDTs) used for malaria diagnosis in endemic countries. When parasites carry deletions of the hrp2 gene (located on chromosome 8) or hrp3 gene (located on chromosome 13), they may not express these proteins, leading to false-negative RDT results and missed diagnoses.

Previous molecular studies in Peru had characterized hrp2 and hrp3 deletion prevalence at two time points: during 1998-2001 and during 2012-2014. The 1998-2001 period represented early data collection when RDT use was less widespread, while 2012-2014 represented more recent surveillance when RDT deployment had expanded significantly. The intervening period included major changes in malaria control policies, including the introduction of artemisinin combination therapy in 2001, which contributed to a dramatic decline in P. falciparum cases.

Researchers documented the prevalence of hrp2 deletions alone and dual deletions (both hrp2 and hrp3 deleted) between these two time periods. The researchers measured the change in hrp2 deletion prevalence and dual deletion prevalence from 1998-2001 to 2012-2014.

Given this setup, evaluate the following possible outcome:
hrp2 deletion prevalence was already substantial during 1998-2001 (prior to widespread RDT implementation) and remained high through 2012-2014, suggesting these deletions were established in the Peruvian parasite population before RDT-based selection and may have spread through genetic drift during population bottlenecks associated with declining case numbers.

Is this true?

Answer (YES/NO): NO